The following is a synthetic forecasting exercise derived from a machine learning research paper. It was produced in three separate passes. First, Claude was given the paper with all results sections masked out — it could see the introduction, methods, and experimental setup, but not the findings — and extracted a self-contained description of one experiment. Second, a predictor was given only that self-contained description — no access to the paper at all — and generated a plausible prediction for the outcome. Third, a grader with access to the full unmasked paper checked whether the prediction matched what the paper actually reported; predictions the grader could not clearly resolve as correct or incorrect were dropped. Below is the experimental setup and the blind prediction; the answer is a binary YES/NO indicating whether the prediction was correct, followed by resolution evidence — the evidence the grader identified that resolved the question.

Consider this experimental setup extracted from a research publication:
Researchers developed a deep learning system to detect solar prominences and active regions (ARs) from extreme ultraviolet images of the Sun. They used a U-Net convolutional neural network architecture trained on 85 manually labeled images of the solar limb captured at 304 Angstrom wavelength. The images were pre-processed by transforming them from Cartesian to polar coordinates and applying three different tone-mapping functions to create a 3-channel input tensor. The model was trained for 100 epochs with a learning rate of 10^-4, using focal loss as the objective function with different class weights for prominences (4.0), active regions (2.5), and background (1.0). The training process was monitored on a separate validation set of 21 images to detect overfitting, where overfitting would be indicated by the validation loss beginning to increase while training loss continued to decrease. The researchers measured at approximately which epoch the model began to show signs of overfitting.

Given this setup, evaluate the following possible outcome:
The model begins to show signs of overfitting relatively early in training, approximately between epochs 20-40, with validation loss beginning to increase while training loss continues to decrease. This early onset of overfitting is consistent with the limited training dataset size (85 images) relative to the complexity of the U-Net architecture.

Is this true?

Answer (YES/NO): NO